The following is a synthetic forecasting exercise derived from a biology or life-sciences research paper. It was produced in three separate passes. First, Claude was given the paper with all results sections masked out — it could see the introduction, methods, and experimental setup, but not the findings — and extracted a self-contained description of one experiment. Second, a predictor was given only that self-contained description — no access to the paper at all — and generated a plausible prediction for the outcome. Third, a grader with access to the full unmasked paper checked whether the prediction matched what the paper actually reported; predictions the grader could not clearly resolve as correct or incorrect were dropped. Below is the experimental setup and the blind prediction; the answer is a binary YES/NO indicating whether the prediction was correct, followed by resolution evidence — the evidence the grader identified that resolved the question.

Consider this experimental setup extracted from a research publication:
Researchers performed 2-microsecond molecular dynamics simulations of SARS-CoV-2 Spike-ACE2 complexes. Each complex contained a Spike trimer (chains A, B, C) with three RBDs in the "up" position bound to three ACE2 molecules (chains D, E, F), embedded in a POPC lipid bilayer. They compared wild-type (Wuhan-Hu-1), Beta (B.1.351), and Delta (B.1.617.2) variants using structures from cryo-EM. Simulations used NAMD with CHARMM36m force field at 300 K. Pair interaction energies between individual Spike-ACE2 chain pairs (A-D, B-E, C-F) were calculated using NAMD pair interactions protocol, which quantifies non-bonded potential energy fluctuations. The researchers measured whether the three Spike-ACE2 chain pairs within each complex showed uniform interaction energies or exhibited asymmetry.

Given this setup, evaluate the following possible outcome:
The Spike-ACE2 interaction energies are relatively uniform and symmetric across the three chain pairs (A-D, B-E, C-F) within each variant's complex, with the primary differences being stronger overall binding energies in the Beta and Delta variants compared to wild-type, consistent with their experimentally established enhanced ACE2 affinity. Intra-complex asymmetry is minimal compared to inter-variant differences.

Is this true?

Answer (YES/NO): NO